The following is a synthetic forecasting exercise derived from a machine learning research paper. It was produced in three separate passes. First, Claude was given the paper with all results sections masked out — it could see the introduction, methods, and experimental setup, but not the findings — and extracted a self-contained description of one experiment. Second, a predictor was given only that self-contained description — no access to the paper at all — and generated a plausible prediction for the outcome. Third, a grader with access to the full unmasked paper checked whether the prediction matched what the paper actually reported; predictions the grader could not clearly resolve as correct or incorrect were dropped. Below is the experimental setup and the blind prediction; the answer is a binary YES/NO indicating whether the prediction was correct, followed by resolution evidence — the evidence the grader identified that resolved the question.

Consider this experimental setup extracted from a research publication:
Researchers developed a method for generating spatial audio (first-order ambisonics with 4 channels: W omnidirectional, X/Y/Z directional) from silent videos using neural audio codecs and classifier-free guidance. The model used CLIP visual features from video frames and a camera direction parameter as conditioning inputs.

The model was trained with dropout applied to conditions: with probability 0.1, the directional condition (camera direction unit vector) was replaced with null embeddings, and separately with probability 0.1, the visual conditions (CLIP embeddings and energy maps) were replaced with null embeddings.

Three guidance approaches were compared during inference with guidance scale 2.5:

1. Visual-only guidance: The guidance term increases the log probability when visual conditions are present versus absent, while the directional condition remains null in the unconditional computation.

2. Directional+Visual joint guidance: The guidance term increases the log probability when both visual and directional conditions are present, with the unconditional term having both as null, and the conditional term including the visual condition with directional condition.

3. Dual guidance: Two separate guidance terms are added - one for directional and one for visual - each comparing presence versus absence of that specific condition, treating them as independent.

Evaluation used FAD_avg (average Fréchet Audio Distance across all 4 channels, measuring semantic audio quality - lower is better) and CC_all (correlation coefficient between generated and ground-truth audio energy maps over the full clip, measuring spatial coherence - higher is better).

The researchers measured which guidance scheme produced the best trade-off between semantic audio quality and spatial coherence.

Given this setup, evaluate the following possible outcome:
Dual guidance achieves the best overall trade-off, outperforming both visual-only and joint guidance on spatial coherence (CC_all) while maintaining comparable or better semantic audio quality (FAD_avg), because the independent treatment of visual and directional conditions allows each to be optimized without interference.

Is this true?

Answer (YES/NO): NO